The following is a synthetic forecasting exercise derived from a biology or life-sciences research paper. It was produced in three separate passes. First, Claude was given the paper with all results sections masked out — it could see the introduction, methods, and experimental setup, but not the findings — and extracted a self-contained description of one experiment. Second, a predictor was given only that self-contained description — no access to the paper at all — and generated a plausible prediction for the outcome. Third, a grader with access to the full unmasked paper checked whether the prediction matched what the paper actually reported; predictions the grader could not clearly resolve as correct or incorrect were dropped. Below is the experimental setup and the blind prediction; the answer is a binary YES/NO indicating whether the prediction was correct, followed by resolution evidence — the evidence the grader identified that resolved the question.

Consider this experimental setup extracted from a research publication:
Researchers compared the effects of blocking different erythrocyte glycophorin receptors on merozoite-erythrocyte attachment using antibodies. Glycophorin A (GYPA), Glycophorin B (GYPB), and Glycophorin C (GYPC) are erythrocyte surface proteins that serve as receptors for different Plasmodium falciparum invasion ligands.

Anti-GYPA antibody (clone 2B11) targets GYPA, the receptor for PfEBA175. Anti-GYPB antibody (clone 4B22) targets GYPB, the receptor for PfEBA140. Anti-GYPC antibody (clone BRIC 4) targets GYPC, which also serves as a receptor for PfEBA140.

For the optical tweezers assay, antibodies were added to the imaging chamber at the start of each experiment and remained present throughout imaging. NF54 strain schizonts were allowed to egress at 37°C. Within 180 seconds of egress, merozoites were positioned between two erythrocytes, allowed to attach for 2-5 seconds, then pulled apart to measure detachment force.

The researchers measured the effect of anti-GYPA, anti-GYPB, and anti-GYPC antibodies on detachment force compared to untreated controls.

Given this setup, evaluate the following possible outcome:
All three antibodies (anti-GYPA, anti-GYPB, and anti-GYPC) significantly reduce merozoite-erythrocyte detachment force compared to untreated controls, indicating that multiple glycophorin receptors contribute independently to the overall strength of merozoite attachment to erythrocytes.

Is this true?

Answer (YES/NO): NO